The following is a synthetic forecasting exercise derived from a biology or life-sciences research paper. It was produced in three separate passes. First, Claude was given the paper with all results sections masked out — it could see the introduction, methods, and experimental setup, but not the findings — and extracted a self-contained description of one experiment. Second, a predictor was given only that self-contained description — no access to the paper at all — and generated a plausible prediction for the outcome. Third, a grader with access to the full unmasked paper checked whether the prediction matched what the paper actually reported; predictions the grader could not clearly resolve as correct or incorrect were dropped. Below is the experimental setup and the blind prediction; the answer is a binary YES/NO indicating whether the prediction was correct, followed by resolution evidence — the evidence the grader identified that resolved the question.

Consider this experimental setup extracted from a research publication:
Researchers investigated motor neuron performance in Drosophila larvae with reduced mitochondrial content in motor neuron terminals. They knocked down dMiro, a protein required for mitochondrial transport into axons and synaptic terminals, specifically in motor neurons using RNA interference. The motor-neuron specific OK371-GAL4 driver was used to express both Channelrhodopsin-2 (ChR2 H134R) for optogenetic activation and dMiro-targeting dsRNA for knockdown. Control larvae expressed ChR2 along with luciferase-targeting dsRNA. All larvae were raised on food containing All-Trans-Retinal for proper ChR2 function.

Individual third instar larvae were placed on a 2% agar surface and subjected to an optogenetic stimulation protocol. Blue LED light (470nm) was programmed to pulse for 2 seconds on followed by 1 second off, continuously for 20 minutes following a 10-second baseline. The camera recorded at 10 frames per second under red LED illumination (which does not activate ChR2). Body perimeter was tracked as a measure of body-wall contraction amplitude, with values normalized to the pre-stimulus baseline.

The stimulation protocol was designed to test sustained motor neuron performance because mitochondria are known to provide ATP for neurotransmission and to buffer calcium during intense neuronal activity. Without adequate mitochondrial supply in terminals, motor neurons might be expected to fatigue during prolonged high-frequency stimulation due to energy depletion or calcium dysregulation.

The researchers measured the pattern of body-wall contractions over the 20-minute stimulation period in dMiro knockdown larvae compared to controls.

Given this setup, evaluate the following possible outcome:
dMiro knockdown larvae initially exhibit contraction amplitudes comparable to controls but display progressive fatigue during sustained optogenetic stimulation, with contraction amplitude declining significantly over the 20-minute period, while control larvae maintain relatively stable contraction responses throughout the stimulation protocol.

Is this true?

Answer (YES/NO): YES